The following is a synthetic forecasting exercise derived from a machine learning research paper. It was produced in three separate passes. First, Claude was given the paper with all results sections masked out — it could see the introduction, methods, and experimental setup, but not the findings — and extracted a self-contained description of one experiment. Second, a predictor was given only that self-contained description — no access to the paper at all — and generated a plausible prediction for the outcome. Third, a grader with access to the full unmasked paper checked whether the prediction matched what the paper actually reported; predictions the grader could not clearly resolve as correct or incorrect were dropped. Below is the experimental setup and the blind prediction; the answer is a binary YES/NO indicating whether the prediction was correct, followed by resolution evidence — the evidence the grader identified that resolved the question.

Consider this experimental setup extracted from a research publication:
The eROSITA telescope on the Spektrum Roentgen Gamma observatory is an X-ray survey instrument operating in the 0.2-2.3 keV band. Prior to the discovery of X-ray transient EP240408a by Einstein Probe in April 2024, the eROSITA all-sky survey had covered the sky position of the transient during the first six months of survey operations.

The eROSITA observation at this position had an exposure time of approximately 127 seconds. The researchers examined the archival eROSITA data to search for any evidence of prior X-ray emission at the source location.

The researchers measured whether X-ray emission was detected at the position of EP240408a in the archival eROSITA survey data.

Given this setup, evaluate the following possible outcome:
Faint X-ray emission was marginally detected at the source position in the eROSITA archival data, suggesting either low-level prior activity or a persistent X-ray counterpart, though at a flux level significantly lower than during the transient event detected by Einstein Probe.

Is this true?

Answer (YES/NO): NO